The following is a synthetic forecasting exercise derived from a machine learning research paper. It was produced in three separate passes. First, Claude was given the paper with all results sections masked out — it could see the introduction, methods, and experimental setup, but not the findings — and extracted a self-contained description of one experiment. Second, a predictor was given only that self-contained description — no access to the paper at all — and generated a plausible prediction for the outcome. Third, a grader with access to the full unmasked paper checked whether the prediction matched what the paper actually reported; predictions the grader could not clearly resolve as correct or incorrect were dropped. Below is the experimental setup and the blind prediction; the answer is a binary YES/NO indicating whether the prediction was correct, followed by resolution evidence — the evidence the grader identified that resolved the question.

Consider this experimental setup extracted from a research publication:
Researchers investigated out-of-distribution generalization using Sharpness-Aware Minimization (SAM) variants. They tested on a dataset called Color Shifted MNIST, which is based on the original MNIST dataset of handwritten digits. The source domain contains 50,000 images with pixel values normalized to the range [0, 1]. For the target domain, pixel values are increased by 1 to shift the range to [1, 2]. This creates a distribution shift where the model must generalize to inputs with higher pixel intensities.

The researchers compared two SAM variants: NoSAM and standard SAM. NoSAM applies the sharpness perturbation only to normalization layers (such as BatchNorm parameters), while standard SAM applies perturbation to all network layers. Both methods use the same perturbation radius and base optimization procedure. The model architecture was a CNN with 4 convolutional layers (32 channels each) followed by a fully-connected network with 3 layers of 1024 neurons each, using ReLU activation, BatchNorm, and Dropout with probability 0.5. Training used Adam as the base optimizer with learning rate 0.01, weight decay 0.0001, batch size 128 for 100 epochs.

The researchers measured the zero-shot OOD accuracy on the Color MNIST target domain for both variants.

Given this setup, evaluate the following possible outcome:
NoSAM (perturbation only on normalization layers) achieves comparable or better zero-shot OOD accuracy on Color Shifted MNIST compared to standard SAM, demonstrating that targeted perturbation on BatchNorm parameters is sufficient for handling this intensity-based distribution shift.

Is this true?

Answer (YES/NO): YES